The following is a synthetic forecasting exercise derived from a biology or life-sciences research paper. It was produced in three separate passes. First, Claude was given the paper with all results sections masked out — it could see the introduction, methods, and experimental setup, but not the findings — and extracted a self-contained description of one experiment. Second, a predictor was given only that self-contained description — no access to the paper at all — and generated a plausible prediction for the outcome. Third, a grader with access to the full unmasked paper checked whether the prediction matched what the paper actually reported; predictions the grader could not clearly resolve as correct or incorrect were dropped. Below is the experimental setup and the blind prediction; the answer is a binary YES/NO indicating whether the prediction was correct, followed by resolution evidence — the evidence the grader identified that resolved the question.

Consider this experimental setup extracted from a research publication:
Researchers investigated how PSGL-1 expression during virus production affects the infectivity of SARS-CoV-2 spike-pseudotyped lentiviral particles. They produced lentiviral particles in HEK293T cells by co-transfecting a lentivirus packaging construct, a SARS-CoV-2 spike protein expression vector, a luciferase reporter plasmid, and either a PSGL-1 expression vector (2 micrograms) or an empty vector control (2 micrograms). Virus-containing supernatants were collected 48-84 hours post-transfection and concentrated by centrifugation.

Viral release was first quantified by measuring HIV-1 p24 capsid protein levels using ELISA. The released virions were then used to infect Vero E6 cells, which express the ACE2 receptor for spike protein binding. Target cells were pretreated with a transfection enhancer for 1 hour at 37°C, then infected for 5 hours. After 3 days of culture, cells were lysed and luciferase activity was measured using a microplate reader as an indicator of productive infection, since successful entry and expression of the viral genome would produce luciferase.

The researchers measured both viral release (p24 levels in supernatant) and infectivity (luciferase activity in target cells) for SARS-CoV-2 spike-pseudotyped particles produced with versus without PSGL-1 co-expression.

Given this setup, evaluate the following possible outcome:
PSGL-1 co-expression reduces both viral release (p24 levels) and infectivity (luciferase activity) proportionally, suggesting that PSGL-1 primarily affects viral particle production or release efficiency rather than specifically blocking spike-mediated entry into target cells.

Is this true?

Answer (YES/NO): NO